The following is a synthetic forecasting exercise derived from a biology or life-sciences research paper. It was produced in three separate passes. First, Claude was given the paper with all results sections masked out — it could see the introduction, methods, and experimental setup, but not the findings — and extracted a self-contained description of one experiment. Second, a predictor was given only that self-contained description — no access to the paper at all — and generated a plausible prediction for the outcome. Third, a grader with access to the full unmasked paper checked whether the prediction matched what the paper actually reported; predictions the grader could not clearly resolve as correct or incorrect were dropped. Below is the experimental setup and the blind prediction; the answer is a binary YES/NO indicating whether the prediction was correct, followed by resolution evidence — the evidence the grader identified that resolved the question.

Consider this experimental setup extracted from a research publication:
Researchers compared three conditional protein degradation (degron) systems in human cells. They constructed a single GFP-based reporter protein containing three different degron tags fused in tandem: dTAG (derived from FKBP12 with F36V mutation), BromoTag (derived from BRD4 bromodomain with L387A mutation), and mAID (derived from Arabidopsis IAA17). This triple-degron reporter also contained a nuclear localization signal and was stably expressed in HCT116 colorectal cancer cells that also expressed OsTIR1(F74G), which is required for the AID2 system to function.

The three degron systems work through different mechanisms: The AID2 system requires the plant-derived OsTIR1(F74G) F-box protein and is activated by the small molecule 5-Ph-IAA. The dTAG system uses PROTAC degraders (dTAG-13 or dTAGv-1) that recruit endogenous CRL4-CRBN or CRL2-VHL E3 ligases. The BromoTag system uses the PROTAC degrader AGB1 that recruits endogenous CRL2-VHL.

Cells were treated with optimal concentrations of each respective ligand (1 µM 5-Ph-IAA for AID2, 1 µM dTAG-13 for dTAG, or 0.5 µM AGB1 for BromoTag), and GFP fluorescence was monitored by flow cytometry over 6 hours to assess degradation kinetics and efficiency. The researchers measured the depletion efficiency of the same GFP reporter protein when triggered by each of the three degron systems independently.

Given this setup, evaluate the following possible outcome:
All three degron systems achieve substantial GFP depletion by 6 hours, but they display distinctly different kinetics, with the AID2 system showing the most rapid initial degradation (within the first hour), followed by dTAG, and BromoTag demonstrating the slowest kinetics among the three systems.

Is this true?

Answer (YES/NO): NO